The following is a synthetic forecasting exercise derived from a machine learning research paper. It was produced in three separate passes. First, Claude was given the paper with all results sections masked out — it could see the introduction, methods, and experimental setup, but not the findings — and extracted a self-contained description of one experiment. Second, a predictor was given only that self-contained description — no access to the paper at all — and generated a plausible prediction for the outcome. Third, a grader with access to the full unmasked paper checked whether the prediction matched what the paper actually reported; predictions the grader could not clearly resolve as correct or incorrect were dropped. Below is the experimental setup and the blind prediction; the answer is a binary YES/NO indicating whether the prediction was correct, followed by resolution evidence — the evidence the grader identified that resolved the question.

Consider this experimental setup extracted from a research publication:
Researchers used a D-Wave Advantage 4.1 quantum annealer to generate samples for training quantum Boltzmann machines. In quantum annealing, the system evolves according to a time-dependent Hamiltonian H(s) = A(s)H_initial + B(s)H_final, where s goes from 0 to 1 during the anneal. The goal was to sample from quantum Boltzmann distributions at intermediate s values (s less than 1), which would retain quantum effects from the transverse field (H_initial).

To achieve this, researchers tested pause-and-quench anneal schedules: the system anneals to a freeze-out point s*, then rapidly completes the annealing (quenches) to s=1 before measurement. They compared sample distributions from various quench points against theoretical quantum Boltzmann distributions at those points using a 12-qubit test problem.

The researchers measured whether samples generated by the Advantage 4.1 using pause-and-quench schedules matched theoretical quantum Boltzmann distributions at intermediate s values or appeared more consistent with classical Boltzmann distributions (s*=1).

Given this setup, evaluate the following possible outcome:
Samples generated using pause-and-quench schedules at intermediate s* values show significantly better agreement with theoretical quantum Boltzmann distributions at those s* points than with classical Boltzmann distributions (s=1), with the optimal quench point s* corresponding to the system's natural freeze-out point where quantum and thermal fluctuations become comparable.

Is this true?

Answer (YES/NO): NO